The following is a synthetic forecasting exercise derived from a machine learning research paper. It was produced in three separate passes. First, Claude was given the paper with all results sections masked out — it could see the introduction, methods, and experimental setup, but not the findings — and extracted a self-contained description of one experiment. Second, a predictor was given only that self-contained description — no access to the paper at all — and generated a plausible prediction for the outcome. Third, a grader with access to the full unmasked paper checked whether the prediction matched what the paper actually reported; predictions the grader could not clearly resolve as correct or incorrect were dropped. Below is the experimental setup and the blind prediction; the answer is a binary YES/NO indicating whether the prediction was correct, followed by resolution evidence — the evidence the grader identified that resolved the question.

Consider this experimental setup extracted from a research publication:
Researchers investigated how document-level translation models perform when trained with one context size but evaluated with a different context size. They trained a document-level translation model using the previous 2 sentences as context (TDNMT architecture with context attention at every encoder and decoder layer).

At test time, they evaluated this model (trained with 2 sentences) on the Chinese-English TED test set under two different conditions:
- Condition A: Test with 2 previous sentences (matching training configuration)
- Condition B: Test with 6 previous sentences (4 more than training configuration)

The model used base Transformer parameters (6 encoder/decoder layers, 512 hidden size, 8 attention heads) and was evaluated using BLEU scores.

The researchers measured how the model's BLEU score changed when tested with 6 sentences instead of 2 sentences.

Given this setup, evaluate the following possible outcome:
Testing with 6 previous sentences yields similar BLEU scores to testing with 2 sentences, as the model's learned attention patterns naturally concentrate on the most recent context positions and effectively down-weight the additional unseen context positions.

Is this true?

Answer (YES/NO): YES